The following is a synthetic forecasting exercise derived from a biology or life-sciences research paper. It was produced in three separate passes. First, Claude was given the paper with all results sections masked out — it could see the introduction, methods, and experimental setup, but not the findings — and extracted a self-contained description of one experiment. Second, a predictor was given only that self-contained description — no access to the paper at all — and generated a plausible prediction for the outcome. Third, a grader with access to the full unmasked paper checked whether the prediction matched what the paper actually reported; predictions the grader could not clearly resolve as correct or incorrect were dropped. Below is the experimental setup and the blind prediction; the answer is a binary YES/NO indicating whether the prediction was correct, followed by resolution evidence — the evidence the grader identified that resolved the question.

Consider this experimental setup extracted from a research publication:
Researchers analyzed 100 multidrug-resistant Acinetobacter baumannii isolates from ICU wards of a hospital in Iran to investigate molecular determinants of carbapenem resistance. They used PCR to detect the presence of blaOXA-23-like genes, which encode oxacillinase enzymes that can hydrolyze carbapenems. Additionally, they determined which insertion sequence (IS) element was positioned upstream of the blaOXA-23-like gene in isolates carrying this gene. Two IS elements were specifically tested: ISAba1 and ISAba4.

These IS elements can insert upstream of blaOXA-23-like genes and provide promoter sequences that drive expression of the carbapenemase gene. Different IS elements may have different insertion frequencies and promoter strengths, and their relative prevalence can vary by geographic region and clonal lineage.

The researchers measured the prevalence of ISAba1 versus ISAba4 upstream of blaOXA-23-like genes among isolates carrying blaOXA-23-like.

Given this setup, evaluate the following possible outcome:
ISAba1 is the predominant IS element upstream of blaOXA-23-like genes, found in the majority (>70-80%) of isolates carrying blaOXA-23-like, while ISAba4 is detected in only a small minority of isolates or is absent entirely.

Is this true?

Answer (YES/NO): NO